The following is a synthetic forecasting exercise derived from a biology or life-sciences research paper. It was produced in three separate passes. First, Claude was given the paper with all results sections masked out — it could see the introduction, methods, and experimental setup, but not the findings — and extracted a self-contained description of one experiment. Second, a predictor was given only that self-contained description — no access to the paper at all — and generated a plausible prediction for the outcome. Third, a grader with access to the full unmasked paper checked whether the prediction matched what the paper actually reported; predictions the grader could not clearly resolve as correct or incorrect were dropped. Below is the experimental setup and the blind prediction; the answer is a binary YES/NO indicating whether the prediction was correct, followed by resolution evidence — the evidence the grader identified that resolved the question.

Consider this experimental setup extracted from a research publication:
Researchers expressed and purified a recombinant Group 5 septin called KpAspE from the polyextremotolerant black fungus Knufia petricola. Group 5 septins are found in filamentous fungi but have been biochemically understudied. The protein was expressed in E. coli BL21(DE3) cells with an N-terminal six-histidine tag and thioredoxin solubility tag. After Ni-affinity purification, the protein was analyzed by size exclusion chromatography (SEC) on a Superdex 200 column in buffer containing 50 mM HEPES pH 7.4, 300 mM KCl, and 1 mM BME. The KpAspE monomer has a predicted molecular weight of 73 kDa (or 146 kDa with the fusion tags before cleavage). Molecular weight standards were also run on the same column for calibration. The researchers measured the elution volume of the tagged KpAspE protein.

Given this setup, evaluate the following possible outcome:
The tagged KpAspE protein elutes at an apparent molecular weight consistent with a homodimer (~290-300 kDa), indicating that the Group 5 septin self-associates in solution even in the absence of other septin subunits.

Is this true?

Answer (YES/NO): NO